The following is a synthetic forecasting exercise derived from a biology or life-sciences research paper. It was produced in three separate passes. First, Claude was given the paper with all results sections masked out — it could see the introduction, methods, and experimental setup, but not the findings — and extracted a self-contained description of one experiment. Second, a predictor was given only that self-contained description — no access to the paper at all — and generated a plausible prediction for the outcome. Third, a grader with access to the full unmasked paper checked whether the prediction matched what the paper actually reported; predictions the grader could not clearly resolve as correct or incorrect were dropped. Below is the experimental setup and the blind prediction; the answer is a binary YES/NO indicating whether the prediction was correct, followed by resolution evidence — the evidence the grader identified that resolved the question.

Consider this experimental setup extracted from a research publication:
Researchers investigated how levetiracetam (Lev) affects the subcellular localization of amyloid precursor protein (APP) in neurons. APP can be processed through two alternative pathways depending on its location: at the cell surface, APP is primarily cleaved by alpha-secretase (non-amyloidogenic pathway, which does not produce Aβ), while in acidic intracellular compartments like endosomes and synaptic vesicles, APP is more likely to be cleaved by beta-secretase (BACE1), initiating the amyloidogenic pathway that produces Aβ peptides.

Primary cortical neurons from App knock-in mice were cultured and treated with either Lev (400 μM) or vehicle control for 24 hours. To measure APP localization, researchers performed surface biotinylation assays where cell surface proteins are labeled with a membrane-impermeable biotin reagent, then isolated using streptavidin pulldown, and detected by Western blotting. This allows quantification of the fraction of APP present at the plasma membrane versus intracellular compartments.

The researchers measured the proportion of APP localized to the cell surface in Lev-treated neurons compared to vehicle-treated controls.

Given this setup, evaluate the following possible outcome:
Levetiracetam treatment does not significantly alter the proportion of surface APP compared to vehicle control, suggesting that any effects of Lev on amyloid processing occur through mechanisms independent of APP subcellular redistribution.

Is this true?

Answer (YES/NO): NO